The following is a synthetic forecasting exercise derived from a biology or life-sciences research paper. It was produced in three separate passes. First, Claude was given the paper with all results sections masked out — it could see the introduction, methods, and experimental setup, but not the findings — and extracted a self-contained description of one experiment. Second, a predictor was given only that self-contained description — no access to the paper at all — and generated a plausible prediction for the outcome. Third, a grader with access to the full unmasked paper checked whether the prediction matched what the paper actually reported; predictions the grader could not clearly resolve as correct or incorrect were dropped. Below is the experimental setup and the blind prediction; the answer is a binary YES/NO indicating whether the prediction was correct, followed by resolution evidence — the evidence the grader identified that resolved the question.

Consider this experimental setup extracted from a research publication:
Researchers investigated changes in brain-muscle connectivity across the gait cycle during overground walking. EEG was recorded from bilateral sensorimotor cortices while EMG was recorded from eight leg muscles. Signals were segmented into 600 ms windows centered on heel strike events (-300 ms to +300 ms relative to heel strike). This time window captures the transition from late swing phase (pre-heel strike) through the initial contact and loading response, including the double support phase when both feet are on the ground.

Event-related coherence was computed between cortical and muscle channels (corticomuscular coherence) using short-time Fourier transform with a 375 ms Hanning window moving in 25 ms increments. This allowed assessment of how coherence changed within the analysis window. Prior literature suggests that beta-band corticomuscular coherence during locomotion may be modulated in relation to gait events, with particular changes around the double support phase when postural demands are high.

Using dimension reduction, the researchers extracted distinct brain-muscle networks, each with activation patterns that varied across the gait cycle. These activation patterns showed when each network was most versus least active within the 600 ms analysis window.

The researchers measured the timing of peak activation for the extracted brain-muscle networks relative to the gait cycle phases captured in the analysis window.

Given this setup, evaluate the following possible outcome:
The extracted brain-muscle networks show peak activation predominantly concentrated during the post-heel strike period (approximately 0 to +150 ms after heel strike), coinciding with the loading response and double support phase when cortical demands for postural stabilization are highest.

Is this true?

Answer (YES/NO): NO